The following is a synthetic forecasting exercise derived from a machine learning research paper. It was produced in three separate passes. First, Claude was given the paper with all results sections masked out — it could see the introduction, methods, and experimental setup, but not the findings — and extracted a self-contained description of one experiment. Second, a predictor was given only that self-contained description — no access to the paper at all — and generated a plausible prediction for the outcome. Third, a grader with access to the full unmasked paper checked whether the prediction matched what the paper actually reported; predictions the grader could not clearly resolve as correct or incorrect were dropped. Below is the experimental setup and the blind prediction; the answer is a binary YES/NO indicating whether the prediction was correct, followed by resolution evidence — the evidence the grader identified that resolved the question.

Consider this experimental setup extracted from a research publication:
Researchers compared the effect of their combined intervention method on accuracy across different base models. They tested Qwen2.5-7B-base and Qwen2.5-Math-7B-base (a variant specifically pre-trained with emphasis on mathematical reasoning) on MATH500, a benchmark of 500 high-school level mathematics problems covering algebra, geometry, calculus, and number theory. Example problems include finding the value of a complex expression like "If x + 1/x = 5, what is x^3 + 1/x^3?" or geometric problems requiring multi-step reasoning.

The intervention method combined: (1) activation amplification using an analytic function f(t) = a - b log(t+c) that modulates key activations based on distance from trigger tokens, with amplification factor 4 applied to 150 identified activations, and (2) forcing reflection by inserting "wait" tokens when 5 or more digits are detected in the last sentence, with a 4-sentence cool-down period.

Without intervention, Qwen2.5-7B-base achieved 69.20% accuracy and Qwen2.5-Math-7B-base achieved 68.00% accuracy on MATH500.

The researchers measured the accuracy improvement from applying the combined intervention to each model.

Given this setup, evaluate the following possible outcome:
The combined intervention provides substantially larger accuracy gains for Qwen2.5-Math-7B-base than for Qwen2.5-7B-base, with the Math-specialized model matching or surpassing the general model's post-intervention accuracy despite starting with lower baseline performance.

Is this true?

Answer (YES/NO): YES